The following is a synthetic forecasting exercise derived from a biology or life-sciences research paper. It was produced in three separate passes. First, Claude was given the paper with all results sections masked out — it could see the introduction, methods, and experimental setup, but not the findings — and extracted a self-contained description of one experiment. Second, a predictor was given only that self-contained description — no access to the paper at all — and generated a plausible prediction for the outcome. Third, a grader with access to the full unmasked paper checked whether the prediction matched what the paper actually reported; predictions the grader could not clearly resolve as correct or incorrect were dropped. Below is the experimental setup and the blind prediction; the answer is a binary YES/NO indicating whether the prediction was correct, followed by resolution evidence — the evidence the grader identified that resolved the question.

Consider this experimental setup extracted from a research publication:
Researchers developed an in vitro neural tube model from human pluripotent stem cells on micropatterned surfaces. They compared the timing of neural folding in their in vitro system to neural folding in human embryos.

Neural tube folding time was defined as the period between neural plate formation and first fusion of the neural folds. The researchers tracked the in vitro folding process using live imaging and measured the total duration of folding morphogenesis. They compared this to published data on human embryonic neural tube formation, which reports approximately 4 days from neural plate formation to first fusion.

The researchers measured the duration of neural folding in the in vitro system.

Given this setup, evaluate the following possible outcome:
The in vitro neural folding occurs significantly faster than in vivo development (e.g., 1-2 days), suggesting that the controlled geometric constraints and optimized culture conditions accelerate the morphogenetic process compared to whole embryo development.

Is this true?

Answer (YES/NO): NO